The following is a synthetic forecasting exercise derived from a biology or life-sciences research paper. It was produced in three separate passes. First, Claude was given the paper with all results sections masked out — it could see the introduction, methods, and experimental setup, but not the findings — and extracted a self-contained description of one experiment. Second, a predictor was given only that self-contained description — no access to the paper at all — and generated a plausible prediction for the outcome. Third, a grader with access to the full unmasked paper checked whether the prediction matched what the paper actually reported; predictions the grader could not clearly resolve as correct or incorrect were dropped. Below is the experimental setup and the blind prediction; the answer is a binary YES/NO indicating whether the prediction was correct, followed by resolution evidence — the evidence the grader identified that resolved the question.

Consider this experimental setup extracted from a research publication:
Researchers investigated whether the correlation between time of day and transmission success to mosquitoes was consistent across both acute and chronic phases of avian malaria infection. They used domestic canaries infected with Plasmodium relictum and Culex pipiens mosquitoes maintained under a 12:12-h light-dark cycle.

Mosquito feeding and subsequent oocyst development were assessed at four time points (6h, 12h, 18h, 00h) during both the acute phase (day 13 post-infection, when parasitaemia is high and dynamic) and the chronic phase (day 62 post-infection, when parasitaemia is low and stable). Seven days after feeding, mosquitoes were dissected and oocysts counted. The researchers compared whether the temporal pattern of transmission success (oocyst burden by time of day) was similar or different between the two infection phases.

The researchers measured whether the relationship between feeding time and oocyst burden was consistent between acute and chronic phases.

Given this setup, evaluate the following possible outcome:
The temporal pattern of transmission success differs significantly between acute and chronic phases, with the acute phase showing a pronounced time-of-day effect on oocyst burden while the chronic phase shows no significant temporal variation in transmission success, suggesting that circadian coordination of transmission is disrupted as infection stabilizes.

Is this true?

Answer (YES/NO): NO